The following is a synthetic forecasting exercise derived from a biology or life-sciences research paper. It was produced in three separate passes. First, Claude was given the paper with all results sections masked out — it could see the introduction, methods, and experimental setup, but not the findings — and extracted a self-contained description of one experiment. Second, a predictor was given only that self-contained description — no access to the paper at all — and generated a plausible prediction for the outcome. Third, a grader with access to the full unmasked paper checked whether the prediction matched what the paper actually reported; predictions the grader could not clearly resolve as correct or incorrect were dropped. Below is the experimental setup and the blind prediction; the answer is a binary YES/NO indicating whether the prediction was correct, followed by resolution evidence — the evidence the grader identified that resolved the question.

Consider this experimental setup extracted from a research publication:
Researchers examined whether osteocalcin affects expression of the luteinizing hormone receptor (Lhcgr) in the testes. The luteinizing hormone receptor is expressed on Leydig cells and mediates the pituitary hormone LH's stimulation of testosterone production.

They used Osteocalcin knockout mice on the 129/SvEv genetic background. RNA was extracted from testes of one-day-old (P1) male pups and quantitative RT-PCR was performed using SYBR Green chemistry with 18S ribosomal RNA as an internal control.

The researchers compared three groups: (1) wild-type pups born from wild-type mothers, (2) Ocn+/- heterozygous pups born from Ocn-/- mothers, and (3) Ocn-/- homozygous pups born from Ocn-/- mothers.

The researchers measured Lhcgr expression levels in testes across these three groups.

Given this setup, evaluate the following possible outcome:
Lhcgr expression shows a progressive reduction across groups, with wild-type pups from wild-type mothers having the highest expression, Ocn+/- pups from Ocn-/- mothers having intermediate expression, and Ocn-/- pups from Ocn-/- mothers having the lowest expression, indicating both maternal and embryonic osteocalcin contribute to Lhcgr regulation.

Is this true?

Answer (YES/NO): NO